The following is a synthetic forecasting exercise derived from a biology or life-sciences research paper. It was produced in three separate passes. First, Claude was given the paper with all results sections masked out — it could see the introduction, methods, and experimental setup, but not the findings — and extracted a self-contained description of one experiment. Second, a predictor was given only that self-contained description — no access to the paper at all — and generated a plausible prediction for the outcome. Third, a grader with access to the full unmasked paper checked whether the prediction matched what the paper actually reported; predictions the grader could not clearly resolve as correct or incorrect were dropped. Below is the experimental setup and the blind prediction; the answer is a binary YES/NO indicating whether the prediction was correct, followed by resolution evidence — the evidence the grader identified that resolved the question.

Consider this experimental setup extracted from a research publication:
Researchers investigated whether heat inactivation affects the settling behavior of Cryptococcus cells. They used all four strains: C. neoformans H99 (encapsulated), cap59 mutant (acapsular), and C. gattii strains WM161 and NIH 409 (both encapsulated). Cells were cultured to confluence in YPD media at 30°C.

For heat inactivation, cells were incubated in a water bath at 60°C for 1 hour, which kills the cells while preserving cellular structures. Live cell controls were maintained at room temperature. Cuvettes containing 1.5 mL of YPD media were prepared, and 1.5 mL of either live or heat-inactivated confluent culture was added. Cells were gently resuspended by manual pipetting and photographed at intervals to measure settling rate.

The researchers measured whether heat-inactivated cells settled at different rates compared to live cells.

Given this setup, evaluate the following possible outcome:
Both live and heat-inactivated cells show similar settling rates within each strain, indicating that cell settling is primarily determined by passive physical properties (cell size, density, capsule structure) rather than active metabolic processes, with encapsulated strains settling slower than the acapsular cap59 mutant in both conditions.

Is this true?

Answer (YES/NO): YES